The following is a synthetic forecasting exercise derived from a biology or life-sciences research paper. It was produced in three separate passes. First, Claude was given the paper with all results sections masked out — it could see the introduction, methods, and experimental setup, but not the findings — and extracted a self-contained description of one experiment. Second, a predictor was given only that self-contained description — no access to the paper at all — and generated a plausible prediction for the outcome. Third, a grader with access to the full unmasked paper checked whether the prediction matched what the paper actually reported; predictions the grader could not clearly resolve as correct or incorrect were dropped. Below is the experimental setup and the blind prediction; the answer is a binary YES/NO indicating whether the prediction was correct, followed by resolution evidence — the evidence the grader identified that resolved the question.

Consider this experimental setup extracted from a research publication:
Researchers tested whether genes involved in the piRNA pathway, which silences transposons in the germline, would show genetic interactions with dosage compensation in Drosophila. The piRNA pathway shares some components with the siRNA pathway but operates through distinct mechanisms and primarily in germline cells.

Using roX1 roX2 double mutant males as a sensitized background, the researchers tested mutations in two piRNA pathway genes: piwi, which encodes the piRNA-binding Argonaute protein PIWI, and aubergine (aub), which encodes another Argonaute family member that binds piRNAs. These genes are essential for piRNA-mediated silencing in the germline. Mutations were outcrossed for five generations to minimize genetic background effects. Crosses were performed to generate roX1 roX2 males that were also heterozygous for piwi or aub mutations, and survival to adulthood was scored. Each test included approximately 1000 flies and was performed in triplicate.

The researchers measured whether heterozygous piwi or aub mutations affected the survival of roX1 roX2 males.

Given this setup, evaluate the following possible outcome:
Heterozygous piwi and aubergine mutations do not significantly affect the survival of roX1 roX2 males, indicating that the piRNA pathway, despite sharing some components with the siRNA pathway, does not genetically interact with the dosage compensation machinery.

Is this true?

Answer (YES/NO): YES